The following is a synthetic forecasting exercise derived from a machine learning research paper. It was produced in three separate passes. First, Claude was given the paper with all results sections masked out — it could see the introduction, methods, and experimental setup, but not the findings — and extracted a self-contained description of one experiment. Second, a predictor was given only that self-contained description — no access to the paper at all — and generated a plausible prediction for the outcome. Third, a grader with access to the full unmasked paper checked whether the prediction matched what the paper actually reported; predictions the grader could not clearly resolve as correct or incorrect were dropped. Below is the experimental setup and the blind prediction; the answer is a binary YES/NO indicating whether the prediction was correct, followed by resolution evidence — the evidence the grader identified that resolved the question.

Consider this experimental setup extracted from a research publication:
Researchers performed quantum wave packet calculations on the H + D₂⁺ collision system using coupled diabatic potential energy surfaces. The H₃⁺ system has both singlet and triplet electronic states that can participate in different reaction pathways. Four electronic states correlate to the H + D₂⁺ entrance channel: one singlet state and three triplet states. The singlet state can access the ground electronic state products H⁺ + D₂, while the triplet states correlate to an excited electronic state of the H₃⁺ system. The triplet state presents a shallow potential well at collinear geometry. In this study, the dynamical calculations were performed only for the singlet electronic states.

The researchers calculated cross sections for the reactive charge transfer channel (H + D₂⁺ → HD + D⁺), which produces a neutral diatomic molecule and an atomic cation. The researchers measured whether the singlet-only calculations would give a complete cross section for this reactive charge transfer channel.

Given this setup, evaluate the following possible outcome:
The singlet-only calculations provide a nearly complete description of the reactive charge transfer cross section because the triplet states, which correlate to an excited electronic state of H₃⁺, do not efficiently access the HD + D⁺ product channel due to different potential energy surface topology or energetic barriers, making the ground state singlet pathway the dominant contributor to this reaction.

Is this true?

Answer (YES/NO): NO